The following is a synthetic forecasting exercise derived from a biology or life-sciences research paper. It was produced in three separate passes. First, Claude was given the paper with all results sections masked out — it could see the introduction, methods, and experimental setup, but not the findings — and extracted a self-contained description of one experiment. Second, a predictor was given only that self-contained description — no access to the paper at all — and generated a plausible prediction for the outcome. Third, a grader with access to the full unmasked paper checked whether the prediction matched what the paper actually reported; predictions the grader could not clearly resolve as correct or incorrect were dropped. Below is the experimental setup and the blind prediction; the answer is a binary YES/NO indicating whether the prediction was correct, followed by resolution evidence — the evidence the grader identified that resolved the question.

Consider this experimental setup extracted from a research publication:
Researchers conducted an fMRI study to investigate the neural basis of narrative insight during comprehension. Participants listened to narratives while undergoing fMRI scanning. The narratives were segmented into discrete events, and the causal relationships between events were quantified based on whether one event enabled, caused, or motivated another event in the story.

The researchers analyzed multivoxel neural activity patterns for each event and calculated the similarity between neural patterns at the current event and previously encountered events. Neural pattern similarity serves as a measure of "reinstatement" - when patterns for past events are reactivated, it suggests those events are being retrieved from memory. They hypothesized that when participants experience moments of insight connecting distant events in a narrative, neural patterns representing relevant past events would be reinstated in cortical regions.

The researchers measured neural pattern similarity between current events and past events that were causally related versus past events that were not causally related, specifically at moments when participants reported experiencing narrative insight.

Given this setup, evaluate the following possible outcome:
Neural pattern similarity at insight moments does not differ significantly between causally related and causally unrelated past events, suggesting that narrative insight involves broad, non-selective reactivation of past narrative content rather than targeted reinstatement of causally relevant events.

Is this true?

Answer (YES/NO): NO